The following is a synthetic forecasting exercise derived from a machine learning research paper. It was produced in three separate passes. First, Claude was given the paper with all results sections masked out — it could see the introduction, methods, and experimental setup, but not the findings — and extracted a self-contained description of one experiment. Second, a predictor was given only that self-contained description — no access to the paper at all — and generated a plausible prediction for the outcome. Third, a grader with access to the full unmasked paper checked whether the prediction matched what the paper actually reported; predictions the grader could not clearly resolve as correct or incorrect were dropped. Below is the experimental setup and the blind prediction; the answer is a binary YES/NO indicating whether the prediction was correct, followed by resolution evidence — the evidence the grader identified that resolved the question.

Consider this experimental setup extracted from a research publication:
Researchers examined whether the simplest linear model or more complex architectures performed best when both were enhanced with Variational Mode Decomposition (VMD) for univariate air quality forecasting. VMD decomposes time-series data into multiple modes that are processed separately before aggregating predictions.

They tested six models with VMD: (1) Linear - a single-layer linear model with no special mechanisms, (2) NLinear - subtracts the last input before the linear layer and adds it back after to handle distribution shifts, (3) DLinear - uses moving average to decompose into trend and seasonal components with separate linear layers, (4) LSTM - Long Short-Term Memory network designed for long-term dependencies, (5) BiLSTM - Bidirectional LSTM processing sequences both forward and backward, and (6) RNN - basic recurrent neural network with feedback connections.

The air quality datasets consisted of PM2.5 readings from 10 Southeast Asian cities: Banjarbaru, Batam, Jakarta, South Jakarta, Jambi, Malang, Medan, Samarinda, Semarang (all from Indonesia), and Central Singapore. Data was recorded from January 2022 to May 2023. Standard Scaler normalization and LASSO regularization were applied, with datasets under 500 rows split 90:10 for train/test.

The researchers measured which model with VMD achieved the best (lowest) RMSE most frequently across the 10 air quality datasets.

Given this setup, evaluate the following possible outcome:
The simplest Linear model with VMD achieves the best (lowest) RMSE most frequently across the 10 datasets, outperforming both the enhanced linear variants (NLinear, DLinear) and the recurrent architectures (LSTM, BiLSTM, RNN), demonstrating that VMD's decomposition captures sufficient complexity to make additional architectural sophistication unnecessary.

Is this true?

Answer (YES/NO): YES